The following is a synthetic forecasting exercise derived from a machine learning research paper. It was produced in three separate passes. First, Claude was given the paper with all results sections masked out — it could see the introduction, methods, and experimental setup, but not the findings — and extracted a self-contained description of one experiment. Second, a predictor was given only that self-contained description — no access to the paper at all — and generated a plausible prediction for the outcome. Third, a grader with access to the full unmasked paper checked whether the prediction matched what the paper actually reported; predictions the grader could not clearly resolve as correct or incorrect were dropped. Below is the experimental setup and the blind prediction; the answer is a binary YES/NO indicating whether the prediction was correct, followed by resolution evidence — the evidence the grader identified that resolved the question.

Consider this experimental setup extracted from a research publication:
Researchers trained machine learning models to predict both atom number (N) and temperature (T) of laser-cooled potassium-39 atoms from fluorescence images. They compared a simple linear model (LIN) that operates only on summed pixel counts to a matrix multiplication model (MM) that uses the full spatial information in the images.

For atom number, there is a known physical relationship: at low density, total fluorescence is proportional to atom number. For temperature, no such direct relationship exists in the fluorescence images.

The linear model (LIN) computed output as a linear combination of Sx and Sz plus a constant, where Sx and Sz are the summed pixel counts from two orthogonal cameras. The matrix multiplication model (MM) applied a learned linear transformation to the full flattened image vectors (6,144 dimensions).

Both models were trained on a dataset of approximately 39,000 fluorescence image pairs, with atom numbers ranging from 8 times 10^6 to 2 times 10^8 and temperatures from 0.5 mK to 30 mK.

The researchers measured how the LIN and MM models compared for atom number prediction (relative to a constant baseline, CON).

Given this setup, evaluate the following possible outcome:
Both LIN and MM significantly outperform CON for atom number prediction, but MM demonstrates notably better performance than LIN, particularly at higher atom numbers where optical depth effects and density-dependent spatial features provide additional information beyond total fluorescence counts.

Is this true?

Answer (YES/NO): NO